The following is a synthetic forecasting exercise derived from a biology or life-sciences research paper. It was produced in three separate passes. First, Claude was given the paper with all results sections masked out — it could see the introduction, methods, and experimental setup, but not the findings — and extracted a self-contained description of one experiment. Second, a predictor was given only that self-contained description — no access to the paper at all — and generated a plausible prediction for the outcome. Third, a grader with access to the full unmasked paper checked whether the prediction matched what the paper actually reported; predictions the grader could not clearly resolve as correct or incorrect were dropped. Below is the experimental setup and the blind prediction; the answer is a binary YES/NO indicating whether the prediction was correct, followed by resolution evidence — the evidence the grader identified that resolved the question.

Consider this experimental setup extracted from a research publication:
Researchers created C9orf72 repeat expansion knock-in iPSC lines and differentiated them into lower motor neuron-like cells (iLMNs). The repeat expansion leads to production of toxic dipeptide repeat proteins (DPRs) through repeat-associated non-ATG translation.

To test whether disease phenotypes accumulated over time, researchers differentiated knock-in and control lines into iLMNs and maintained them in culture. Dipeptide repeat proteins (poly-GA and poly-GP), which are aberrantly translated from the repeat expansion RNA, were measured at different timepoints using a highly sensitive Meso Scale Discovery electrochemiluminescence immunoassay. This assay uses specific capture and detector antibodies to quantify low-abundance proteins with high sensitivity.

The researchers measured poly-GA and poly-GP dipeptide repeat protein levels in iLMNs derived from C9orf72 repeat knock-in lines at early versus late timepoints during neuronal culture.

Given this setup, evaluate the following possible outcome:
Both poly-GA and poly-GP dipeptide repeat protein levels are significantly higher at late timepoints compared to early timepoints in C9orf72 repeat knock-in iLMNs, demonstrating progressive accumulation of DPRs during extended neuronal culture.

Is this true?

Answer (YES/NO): YES